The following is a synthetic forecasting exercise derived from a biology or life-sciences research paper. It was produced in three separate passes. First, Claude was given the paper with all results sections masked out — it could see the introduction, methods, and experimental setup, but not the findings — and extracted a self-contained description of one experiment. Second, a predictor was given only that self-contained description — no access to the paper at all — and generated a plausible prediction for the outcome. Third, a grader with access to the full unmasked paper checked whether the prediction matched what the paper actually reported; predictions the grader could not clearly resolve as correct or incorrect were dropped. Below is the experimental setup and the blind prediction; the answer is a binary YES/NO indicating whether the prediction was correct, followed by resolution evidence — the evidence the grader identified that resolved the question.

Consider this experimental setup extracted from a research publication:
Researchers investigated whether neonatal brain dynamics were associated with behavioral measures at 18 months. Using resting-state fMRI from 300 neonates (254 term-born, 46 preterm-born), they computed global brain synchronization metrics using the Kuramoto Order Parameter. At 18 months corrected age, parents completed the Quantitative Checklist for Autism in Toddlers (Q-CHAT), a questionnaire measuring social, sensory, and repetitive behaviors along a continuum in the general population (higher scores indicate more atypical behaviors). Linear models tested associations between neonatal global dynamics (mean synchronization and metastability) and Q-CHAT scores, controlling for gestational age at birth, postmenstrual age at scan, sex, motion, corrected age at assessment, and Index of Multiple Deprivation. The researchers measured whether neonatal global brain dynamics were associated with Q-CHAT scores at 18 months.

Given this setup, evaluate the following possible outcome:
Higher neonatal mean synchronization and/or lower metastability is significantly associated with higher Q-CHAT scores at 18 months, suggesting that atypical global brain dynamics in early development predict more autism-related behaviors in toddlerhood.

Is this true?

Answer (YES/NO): NO